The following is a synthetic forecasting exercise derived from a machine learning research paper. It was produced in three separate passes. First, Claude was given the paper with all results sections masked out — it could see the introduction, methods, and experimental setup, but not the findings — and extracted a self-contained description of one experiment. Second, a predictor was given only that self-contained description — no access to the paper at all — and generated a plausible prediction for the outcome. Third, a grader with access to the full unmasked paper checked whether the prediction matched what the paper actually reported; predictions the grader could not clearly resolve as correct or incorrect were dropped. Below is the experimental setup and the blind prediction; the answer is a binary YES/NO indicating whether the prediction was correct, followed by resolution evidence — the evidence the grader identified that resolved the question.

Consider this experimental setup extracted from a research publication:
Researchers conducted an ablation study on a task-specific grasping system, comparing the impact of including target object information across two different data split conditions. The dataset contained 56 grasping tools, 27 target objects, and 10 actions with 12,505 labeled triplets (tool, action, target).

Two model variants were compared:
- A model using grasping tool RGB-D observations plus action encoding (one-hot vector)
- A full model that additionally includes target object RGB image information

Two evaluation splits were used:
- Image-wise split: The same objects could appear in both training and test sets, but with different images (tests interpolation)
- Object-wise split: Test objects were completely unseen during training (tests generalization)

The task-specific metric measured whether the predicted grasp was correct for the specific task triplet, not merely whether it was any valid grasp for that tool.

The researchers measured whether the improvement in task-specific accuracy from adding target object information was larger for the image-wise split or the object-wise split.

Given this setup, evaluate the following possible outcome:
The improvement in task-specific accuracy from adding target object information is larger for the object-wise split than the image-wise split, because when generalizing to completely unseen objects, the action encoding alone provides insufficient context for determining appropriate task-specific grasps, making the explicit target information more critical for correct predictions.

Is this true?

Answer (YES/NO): YES